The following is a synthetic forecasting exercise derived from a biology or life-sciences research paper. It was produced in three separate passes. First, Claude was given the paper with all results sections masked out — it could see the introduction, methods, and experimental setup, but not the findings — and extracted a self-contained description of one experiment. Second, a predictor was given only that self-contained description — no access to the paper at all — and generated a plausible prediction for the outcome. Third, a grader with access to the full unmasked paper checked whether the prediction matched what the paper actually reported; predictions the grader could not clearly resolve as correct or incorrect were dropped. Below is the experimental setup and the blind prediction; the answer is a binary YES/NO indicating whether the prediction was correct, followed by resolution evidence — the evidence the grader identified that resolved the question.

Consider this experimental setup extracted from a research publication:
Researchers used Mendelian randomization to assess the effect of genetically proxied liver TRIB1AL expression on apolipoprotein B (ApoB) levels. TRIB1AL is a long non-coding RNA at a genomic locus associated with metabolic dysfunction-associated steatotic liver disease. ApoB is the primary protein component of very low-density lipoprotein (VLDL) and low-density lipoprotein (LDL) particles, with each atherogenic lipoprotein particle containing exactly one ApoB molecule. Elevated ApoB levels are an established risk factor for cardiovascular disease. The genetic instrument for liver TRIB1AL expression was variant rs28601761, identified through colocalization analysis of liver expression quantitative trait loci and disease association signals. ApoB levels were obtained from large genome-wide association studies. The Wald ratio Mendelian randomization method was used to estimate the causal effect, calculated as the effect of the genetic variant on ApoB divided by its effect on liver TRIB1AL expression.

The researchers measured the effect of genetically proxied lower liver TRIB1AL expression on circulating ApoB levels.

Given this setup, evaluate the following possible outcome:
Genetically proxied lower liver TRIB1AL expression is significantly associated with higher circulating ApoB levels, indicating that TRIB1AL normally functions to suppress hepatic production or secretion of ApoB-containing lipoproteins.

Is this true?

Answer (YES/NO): NO